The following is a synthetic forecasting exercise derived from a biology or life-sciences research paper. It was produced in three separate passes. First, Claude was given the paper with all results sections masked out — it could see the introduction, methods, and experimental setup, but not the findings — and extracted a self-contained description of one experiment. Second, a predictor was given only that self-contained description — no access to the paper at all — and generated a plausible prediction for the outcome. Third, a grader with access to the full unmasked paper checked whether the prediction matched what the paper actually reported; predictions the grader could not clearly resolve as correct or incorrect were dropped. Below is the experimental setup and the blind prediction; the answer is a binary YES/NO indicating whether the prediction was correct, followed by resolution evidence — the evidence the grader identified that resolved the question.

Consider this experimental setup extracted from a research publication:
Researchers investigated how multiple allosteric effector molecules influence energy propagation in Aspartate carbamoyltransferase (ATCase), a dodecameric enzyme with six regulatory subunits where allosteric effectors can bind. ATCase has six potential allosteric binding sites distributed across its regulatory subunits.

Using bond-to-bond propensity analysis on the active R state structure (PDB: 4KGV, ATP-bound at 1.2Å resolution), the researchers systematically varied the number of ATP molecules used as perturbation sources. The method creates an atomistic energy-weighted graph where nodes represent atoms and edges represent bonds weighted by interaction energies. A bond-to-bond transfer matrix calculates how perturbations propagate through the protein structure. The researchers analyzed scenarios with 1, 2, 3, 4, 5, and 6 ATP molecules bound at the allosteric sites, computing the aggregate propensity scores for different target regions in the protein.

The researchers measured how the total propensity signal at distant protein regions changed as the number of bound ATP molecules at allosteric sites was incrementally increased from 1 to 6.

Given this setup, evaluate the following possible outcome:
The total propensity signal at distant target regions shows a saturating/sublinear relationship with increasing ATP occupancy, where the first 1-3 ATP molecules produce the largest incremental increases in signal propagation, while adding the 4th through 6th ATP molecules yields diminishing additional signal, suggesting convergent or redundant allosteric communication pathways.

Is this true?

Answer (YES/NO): NO